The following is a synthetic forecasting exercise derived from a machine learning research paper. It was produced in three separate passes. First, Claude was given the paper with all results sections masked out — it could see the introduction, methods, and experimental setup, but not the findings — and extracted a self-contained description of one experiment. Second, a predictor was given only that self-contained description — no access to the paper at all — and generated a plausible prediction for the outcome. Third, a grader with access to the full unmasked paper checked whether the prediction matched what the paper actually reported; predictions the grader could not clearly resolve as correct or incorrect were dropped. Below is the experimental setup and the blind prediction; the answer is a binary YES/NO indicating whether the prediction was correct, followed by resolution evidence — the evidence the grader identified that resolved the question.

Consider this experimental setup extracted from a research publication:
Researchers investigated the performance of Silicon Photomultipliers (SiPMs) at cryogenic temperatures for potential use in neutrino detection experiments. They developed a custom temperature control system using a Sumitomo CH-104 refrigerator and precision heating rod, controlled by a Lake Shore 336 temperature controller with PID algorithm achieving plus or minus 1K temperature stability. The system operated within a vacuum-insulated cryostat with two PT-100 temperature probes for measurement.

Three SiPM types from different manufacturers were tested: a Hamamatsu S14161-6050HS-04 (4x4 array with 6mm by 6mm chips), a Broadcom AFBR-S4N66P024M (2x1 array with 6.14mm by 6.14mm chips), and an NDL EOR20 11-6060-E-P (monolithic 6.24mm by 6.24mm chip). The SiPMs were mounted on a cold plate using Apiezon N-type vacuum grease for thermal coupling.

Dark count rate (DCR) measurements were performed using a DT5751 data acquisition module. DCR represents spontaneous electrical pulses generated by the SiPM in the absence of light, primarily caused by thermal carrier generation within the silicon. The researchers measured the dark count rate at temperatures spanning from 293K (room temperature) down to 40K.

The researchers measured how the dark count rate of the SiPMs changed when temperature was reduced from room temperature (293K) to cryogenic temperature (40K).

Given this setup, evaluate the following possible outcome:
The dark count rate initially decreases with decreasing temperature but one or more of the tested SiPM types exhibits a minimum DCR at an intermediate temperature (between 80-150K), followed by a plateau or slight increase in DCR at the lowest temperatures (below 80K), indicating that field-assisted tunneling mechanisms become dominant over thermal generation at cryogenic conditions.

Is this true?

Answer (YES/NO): NO